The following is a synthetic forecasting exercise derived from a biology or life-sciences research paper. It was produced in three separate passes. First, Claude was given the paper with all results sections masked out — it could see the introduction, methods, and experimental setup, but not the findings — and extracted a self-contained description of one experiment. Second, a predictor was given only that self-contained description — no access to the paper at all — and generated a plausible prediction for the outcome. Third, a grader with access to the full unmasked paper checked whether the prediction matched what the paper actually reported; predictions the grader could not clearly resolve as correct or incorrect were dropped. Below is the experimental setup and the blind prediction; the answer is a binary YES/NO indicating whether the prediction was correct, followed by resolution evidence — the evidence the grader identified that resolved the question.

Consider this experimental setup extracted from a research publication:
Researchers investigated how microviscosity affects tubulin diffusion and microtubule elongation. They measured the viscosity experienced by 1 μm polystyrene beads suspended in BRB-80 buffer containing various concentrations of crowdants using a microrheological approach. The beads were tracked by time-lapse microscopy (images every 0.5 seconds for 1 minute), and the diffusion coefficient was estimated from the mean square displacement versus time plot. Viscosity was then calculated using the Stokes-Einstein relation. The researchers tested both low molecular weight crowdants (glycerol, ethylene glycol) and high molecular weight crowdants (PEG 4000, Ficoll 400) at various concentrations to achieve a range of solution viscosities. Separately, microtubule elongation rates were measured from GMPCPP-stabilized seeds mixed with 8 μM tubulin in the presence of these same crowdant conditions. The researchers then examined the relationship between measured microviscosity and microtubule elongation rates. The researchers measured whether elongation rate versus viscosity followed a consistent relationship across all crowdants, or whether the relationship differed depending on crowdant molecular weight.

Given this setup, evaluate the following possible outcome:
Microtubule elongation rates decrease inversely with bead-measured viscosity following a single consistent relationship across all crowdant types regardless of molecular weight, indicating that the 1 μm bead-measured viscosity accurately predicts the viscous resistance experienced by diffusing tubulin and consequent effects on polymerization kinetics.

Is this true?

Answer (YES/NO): NO